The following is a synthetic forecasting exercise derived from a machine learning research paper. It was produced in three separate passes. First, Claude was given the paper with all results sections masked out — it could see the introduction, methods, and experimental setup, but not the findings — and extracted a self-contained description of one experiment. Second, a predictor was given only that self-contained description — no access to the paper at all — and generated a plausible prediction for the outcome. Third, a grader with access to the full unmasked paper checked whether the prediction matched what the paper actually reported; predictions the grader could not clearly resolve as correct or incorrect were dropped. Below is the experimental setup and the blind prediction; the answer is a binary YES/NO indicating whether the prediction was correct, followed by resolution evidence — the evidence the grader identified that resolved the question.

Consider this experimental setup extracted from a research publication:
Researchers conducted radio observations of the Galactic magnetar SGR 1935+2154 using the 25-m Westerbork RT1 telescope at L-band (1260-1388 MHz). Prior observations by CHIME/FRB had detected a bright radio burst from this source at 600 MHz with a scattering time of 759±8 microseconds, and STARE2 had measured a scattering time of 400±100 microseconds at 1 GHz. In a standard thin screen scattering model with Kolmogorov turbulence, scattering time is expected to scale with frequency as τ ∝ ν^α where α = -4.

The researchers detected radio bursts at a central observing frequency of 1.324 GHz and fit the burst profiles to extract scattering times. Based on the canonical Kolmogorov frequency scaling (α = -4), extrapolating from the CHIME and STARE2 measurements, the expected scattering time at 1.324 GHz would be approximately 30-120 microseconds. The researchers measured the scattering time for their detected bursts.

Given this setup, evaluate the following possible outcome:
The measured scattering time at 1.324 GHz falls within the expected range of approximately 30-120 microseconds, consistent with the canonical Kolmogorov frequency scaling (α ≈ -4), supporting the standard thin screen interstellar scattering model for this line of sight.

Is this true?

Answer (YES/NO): NO